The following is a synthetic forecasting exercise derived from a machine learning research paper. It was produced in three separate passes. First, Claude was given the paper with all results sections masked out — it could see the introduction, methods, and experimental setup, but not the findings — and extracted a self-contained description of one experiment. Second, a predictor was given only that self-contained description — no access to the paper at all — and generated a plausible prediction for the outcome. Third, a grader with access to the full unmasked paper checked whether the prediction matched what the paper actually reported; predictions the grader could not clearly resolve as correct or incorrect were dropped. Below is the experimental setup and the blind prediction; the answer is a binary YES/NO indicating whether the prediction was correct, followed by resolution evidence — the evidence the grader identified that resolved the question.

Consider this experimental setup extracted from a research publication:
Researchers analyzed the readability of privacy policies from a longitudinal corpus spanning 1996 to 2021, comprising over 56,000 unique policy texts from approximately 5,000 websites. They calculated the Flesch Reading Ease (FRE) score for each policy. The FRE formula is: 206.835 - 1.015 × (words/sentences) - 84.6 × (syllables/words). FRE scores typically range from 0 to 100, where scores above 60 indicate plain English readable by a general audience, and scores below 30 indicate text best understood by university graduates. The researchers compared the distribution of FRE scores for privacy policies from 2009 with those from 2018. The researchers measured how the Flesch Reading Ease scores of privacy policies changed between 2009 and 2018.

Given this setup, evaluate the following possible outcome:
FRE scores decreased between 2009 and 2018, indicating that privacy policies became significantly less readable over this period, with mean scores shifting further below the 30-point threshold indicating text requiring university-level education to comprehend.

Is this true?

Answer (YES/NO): NO